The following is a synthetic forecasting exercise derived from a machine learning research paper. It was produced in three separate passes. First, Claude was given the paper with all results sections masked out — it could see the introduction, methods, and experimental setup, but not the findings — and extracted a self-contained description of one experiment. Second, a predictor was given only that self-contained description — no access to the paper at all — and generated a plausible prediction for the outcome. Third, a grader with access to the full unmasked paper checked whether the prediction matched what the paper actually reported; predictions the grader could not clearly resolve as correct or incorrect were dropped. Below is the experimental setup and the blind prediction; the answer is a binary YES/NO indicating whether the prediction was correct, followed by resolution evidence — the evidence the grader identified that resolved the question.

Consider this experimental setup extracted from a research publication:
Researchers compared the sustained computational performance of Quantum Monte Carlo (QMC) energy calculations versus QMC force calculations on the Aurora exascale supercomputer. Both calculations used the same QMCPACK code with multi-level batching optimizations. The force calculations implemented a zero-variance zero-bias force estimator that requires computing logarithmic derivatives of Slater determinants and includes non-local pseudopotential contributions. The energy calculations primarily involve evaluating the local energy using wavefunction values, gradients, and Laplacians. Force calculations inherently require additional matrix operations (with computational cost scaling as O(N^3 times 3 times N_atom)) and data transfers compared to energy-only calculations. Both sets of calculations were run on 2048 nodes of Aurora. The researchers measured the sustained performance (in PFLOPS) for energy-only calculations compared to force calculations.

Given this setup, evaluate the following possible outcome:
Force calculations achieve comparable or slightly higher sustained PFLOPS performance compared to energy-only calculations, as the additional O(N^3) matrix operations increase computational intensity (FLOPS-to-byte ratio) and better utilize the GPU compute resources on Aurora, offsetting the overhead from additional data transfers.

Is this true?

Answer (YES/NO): NO